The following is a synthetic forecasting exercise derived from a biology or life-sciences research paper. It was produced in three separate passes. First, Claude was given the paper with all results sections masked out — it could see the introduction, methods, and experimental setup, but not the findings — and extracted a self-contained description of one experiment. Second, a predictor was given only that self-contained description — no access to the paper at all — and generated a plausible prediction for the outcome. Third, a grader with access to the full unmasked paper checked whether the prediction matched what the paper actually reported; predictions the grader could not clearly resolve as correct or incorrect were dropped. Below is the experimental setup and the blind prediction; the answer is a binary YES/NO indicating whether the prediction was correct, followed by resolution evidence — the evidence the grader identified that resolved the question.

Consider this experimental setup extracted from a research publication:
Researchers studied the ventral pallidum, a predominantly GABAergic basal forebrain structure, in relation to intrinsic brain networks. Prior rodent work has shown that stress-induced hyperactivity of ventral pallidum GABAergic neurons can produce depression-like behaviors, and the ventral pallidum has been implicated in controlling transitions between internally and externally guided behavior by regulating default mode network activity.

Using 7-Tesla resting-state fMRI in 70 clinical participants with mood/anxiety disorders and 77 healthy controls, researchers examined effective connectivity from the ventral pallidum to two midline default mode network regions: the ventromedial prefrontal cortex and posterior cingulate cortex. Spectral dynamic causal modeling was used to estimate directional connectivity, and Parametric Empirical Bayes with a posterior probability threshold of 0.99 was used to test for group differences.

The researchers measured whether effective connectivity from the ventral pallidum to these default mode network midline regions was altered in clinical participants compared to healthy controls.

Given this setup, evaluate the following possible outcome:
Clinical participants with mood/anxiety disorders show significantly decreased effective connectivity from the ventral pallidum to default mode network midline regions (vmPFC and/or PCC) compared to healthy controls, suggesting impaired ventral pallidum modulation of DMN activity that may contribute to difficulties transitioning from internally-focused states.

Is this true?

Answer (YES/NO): NO